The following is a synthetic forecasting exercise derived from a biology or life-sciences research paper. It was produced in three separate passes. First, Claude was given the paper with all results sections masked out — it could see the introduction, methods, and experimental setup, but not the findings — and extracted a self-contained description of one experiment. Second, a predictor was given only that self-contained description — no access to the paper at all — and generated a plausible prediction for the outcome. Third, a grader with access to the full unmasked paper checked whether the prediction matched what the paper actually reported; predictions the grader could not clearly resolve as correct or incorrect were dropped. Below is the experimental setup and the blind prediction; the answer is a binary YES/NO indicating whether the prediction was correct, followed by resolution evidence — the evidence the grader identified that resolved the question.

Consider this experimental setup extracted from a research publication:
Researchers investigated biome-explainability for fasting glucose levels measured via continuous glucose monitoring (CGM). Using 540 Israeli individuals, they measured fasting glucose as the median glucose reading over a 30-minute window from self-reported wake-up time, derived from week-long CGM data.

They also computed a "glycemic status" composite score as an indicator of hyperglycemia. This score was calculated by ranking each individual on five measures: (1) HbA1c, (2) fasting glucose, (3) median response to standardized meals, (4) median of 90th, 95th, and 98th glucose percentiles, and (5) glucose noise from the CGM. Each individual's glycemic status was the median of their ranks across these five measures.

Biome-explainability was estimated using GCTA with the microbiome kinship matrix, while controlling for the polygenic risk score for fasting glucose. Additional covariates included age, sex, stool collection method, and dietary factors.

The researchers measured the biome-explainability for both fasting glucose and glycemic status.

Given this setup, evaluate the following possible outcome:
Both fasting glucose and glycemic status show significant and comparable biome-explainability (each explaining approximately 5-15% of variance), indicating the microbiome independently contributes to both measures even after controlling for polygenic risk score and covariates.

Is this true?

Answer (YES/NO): NO